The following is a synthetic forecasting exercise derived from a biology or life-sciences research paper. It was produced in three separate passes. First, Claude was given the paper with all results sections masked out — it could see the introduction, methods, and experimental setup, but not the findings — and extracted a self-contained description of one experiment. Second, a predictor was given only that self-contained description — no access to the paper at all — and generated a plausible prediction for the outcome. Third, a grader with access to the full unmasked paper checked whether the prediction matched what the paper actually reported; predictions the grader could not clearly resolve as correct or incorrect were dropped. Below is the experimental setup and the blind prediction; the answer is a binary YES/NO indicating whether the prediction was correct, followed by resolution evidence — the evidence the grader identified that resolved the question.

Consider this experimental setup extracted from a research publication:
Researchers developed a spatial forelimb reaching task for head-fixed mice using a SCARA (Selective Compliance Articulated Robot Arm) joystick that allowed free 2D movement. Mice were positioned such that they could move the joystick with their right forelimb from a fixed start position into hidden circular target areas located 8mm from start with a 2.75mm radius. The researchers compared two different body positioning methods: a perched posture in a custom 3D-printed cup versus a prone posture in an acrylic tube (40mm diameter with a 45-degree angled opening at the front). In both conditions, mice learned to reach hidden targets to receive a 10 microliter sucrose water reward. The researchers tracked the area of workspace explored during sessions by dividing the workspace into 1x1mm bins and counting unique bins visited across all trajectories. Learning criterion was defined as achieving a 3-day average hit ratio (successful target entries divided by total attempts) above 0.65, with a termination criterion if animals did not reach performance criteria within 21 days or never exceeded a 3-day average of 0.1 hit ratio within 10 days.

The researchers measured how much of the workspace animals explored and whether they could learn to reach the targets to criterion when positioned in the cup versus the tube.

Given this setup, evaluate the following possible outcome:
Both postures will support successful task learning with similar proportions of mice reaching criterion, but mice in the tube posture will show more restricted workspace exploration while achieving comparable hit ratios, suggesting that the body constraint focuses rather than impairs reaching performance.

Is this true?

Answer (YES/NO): NO